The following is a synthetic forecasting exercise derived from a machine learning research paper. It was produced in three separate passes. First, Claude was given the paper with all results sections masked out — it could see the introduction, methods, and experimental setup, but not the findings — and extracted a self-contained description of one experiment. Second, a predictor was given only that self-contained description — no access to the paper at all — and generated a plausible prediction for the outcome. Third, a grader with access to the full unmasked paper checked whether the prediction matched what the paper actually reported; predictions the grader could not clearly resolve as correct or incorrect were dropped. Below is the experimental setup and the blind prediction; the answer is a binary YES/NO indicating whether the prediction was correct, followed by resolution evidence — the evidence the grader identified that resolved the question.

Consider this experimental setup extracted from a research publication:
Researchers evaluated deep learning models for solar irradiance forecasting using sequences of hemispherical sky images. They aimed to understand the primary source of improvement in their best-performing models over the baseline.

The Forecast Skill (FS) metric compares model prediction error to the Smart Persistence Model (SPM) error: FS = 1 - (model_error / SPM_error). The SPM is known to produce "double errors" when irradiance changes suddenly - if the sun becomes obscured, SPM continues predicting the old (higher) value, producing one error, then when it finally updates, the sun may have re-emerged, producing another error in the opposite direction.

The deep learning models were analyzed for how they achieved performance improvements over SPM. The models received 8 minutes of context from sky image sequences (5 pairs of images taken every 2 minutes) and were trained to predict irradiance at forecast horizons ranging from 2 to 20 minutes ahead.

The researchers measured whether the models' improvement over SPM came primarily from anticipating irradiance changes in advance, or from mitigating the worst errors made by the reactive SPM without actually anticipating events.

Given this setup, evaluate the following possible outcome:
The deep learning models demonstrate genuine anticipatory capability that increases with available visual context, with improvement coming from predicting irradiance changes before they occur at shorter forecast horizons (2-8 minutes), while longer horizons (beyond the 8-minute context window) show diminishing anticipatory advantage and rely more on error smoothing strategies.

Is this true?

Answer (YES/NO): NO